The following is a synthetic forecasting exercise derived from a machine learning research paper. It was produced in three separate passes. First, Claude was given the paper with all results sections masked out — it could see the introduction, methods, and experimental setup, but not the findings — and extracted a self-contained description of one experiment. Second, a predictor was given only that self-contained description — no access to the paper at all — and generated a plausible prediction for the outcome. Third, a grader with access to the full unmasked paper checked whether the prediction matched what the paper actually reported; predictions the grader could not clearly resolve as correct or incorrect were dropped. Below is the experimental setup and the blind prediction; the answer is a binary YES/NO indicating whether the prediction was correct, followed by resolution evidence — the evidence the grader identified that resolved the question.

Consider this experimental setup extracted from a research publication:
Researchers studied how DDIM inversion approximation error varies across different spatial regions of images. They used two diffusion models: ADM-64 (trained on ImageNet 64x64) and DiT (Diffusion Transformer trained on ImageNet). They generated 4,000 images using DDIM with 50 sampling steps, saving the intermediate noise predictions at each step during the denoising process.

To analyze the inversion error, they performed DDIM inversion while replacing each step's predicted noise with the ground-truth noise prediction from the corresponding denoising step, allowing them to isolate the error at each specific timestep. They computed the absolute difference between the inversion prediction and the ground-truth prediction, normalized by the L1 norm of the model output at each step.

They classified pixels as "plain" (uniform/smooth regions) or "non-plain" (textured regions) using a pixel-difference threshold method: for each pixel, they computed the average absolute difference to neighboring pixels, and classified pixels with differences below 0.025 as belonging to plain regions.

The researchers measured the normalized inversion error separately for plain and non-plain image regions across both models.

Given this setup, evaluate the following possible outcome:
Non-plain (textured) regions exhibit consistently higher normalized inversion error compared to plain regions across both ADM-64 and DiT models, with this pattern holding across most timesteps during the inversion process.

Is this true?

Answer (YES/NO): NO